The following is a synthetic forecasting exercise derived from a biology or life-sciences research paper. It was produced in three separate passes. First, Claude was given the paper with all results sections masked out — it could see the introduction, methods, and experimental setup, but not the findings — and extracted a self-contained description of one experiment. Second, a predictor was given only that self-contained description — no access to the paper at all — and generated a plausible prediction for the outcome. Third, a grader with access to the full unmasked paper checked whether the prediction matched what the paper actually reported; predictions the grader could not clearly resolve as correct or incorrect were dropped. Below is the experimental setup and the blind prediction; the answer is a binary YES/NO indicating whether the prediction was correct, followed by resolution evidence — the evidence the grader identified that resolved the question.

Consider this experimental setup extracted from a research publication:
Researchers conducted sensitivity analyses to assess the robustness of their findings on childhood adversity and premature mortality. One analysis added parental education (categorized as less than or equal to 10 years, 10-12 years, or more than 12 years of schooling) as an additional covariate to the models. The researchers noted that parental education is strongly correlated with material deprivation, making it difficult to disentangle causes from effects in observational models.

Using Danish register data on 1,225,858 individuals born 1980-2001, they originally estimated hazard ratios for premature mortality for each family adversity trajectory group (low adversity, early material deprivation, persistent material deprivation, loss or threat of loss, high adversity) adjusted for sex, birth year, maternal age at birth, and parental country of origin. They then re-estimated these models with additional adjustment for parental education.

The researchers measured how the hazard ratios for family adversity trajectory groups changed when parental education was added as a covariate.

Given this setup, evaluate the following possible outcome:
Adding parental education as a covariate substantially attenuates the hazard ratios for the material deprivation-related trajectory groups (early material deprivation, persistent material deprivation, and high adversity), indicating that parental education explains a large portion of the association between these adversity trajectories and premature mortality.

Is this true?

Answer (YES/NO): NO